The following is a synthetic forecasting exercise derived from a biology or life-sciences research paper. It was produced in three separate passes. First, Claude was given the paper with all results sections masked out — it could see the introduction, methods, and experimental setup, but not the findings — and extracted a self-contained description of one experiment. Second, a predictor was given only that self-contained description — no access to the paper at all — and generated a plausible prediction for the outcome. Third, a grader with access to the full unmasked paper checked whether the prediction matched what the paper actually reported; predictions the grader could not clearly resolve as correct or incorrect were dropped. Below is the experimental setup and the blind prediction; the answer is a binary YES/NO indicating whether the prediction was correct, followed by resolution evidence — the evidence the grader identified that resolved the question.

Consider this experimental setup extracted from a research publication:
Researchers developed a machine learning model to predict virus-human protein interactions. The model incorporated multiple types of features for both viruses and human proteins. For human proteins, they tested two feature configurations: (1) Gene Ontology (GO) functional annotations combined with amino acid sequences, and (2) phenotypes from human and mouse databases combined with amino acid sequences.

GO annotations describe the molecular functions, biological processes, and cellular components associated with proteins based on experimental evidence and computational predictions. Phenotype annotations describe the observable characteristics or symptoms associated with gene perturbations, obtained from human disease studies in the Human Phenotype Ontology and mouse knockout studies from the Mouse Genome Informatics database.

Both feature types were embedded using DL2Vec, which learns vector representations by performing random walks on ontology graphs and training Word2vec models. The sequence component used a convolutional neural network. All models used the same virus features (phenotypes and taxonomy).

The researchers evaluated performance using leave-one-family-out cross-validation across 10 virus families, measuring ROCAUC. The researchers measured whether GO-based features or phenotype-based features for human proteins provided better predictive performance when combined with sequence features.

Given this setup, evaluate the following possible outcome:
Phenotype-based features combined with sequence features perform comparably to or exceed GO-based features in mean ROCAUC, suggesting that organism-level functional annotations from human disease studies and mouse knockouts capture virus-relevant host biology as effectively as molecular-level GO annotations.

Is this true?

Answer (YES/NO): NO